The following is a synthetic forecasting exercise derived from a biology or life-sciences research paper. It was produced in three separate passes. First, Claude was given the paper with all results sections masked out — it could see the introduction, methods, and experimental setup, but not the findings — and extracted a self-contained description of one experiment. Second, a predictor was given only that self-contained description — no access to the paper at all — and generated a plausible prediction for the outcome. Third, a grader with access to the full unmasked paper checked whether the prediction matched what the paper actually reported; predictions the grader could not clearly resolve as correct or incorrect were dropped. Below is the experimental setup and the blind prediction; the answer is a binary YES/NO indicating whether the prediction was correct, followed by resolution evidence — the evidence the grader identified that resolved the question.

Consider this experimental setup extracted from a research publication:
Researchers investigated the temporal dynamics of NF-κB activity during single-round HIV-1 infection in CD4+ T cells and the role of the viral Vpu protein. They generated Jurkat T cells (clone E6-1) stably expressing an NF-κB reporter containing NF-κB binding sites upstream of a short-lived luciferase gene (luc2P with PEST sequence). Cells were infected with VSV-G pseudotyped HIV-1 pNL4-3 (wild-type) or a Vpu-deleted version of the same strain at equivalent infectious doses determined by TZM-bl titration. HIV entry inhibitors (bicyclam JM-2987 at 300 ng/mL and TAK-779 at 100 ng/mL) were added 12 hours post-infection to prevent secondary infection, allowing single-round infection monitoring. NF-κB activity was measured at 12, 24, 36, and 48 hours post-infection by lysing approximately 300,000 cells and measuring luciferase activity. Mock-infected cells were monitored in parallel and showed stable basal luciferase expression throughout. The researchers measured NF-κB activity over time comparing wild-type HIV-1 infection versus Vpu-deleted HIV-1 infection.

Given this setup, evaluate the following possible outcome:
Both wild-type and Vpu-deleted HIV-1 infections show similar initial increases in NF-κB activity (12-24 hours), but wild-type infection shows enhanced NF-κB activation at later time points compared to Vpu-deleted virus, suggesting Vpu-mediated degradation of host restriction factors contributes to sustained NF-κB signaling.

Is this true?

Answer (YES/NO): NO